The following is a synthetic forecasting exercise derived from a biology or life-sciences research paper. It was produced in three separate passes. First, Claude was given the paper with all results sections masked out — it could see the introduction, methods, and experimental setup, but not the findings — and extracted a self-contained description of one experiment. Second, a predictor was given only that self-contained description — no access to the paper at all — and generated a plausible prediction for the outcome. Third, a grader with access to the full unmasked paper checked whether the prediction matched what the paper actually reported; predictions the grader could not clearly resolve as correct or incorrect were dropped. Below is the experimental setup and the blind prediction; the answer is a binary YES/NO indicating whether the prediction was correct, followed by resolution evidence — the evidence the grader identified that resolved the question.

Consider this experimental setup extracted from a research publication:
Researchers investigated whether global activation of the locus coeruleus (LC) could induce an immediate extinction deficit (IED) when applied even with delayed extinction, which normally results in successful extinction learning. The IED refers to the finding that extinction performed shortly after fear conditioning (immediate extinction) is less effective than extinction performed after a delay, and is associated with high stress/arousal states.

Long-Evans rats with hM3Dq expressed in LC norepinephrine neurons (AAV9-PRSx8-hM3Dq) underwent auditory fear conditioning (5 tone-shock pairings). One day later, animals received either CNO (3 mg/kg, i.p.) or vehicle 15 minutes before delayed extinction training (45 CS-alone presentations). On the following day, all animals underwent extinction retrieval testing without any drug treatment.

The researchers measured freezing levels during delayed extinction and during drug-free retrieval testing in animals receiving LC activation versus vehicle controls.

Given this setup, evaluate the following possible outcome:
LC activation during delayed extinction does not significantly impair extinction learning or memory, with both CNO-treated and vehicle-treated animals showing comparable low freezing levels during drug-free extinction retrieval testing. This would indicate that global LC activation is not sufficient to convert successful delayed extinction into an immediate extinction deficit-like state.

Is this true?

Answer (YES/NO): NO